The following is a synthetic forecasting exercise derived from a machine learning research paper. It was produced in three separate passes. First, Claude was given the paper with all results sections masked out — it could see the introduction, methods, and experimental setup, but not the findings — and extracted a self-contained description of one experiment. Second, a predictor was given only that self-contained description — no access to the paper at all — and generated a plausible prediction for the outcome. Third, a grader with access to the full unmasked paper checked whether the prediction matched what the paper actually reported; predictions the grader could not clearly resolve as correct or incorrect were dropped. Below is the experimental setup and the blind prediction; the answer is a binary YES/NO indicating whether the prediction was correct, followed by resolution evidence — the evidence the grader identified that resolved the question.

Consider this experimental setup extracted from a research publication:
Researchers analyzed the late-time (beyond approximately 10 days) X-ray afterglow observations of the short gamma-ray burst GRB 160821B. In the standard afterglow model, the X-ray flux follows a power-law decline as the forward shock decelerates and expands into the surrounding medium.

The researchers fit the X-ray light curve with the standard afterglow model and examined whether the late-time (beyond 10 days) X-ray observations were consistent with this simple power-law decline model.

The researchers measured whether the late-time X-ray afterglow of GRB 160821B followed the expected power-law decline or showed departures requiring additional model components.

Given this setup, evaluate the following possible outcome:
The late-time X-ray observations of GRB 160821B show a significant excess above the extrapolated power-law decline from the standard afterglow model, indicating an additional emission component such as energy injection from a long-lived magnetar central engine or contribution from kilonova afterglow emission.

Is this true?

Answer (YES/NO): NO